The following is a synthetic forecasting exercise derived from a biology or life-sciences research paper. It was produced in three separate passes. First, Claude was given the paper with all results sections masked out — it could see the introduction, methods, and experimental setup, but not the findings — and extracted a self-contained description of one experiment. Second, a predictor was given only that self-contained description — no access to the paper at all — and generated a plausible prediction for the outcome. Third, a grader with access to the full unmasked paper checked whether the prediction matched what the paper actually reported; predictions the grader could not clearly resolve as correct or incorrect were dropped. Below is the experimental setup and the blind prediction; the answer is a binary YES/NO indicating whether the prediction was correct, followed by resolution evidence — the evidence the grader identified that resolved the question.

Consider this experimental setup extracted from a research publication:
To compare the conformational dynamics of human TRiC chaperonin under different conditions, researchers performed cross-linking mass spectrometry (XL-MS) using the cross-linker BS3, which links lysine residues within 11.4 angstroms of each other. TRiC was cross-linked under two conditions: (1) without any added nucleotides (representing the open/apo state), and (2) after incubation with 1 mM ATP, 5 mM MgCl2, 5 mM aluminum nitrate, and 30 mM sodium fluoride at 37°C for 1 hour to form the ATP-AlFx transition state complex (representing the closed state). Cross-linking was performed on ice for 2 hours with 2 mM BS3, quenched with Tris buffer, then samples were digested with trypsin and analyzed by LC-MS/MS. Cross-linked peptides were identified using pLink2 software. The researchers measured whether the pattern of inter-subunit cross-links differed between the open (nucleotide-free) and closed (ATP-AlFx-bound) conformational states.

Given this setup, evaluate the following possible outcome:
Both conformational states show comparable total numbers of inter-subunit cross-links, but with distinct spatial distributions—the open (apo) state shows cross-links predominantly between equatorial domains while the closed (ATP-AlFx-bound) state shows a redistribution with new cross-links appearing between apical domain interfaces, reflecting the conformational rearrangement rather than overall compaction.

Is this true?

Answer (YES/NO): NO